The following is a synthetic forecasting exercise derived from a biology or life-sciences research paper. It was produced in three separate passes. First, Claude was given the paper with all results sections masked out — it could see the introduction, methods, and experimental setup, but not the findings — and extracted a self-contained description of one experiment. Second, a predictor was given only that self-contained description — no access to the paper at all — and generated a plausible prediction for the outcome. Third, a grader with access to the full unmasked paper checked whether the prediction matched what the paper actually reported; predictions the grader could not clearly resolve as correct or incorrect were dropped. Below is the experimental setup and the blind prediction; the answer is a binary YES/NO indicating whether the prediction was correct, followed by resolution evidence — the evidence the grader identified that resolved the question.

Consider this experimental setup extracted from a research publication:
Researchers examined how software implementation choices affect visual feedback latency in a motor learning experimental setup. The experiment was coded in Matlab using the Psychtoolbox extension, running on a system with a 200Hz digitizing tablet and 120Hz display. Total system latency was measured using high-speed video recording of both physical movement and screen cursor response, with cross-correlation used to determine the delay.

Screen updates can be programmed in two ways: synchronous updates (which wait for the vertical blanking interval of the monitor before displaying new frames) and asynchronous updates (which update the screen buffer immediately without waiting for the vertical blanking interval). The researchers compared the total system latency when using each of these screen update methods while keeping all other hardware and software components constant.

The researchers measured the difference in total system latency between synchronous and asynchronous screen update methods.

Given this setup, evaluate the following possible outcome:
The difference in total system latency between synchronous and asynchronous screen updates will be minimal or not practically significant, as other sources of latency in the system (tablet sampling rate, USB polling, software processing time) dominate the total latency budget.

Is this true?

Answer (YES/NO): NO